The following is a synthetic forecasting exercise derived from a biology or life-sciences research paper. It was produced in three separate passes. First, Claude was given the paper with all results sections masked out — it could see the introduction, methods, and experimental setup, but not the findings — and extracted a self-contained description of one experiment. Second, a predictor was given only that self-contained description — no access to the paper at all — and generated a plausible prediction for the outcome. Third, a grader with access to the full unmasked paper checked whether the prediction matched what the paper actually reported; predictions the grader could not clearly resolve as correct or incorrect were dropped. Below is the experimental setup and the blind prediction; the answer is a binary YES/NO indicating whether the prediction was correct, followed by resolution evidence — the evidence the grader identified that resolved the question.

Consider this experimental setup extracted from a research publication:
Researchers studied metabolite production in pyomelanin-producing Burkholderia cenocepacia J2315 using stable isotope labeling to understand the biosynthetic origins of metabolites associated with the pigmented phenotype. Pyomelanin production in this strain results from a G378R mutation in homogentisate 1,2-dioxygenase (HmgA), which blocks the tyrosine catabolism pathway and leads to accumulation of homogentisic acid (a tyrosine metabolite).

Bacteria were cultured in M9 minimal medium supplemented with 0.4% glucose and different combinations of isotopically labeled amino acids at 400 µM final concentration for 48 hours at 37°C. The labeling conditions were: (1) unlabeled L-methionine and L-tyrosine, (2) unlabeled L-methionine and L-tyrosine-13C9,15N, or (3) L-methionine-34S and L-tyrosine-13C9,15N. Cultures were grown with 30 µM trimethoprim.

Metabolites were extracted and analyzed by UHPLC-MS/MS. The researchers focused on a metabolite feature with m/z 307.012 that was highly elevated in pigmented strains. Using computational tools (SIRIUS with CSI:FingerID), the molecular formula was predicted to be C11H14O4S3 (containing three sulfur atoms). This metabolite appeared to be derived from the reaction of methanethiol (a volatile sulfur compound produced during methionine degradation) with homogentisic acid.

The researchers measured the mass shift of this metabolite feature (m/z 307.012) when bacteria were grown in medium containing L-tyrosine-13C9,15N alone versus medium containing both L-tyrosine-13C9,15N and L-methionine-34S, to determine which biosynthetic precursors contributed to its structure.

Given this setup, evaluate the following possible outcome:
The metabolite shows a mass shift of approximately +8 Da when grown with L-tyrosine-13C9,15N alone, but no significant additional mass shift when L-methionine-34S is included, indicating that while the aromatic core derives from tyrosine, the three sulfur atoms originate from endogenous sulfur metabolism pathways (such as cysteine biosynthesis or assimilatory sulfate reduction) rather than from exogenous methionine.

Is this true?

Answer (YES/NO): NO